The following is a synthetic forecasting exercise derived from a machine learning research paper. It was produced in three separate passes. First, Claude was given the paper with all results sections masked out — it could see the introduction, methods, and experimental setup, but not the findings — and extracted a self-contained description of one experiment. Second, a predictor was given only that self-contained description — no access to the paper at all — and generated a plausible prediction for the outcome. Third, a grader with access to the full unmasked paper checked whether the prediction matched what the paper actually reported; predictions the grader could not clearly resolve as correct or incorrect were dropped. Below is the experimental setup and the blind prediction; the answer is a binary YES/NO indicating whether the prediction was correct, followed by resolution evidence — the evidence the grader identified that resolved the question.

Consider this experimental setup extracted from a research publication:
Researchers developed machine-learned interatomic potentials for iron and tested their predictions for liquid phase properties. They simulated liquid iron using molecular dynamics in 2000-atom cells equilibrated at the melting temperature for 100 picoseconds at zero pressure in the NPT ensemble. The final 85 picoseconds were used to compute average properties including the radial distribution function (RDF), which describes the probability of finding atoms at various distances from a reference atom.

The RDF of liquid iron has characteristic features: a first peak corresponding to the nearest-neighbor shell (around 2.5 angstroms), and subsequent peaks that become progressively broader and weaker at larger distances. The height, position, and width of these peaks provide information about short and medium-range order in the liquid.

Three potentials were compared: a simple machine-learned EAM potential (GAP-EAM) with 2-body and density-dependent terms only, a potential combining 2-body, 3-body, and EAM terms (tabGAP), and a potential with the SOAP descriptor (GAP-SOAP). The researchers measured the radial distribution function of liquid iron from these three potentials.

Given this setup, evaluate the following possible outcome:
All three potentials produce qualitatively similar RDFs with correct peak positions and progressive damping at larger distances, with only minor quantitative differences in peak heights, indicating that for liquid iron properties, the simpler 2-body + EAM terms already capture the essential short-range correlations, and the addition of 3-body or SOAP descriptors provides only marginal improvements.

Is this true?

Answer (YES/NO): NO